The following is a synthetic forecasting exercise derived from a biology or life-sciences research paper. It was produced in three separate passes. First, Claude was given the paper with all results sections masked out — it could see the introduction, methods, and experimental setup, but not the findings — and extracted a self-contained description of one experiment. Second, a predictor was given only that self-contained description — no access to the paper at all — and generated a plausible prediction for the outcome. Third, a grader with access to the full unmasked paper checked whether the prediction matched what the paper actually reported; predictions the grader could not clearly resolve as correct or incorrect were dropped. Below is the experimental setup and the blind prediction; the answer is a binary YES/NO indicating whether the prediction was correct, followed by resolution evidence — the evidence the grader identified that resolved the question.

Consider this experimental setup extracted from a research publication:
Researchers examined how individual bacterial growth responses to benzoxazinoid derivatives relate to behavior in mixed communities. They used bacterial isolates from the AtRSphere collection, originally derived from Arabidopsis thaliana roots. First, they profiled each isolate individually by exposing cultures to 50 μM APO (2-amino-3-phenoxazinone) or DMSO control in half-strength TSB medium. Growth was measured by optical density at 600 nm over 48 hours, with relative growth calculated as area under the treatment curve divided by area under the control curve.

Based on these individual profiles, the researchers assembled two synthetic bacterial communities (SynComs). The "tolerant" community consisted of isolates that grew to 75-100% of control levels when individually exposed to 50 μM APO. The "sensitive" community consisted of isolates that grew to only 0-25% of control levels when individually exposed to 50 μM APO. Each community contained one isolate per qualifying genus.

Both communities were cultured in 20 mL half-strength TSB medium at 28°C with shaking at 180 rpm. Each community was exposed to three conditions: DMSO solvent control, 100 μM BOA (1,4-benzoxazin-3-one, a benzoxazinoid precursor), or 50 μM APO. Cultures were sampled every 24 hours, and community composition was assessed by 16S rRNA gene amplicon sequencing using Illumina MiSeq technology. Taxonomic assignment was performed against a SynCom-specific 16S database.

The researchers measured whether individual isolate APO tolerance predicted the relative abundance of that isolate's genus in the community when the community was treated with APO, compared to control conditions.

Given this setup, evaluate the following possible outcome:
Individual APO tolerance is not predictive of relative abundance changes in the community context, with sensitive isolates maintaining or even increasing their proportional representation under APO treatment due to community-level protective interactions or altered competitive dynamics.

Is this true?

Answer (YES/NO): YES